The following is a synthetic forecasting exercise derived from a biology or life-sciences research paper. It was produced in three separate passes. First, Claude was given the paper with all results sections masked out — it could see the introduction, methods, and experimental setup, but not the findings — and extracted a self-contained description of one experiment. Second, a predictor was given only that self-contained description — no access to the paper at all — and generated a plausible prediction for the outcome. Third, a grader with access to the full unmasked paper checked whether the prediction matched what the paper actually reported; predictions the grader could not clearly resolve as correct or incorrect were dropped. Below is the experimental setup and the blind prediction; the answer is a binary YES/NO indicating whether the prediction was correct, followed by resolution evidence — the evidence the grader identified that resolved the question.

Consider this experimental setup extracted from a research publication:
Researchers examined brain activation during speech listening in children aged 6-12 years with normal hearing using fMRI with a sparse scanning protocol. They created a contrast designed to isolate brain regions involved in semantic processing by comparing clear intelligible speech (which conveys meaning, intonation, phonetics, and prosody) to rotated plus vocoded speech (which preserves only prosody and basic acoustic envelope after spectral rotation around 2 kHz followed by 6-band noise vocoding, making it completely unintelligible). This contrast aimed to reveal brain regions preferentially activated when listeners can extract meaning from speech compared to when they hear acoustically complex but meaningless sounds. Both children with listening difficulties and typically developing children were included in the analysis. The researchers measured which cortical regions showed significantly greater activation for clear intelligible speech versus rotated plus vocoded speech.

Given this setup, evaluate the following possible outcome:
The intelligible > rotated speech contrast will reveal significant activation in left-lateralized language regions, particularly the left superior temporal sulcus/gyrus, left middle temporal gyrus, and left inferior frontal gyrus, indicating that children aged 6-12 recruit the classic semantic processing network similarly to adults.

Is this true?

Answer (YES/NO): NO